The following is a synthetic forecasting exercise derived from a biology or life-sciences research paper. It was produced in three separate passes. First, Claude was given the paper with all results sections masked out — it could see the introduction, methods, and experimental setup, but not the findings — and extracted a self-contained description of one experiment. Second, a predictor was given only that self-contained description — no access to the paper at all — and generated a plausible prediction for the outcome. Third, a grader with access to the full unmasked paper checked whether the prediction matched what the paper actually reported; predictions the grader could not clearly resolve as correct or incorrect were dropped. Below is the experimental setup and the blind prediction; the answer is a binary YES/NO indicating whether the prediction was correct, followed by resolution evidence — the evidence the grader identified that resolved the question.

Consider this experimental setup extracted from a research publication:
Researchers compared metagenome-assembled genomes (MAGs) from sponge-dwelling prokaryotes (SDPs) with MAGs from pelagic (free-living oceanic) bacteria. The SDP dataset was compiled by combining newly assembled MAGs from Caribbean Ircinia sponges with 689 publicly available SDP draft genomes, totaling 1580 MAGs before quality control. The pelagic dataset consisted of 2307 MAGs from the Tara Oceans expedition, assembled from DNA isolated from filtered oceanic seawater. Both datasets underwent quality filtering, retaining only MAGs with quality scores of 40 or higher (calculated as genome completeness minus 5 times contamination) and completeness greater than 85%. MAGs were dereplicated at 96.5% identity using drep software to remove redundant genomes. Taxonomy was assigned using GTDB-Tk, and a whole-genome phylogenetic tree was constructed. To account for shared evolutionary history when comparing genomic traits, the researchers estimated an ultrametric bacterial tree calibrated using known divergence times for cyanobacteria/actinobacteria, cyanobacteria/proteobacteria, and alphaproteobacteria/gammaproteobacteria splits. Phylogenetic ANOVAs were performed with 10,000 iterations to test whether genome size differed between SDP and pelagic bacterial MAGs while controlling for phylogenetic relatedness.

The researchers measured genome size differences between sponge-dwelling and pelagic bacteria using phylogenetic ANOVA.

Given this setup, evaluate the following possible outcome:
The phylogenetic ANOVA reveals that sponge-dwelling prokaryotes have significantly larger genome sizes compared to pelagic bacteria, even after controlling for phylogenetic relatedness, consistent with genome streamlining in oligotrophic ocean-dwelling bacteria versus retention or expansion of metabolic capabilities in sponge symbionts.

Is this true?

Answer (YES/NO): YES